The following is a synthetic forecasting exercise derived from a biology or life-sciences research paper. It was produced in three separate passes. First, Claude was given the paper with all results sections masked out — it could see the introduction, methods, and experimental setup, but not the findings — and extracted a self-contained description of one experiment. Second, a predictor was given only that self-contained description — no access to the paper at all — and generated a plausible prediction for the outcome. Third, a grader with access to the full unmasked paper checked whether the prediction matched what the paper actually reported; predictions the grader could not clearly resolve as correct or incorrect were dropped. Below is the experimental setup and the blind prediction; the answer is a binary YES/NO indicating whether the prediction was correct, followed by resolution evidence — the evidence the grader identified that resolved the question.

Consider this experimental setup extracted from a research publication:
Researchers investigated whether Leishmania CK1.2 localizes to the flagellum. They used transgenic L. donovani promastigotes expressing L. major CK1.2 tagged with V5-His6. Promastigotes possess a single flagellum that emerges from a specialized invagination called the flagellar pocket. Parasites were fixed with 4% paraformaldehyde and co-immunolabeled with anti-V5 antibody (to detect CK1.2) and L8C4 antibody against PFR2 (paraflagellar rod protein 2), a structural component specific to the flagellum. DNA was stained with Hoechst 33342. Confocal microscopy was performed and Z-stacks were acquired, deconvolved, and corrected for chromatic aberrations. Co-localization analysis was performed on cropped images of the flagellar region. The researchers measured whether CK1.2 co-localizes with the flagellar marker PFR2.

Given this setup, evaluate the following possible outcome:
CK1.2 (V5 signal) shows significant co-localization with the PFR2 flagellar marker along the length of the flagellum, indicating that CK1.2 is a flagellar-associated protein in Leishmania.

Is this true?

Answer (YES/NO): NO